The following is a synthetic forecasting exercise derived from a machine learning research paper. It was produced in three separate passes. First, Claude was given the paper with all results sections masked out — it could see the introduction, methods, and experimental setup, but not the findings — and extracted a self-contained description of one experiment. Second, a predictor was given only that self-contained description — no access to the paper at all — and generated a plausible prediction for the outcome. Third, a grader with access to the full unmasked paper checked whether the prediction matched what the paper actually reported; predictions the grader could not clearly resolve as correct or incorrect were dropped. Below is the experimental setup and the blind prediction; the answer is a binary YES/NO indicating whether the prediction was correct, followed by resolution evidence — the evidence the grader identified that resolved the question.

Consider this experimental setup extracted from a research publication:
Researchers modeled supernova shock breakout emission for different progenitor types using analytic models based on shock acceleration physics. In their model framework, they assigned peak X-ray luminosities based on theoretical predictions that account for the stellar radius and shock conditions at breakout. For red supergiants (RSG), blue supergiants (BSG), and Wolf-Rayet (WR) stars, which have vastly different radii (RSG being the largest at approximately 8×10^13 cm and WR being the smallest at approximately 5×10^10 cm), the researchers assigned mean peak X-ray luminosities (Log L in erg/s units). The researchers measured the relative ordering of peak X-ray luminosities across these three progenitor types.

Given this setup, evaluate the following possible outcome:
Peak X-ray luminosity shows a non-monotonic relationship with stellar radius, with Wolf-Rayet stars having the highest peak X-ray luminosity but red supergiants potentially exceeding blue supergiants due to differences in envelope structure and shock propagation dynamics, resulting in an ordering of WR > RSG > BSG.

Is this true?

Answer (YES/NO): NO